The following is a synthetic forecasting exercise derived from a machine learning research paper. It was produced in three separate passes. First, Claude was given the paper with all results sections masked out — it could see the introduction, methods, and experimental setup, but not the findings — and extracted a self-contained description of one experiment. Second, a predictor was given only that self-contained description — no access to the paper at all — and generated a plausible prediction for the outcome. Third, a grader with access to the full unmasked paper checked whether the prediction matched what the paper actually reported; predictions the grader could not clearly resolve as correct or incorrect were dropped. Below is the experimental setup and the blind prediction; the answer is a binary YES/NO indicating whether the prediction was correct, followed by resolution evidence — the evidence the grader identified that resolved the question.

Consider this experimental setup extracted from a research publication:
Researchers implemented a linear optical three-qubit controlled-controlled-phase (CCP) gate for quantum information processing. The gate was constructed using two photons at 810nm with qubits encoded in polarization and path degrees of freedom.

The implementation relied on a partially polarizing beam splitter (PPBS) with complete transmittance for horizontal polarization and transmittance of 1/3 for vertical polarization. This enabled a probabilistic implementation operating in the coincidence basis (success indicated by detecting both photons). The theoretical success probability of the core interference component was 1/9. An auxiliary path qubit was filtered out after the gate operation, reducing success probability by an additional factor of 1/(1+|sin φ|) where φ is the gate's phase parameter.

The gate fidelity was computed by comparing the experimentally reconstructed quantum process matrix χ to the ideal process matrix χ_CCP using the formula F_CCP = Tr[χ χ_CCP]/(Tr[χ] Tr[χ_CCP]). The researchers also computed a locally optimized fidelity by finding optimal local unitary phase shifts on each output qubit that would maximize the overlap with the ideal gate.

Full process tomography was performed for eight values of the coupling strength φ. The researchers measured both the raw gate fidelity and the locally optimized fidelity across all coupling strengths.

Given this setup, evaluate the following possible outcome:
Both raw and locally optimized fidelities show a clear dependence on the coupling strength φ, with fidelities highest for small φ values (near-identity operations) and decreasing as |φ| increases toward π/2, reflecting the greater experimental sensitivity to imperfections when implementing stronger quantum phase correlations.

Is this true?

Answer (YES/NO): NO